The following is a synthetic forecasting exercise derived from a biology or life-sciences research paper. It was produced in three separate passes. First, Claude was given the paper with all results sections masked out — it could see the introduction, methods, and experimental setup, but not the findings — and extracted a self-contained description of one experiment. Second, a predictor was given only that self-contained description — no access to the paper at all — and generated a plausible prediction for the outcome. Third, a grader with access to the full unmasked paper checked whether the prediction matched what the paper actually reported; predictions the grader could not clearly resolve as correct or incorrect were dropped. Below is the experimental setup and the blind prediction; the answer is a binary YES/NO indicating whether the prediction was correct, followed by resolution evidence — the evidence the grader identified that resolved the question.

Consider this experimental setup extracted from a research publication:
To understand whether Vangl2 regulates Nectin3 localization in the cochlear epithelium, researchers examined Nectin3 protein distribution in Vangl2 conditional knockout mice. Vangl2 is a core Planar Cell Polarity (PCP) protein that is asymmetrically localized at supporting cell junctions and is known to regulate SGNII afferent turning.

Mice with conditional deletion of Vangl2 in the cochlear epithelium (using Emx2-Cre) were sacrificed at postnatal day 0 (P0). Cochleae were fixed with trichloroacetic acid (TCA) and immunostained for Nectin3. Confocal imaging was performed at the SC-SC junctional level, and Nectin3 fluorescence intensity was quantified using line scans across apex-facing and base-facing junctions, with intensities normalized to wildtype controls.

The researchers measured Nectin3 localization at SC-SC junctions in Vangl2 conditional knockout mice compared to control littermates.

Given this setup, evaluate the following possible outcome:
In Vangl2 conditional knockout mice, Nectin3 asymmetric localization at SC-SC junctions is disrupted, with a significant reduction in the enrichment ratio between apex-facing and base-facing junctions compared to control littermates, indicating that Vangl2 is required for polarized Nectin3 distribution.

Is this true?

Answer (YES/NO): NO